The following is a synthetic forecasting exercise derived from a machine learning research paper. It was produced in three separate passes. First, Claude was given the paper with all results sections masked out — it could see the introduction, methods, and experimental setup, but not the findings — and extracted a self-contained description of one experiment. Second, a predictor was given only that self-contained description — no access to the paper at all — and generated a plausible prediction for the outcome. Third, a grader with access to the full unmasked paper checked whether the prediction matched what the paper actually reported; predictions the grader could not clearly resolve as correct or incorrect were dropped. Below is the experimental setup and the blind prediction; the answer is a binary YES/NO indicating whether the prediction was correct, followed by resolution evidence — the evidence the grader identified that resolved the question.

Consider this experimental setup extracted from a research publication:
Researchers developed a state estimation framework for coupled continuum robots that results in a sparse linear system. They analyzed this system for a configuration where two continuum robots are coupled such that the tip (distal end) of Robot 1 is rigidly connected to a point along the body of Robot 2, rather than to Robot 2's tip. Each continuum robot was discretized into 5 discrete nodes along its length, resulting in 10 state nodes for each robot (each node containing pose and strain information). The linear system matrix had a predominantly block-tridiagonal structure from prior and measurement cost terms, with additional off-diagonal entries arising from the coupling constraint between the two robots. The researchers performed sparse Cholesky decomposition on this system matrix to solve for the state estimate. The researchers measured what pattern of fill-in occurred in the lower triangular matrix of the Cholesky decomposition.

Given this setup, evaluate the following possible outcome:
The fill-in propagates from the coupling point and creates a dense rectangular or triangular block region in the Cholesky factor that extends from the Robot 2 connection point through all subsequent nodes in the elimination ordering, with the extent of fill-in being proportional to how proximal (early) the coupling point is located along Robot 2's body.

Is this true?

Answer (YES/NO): NO